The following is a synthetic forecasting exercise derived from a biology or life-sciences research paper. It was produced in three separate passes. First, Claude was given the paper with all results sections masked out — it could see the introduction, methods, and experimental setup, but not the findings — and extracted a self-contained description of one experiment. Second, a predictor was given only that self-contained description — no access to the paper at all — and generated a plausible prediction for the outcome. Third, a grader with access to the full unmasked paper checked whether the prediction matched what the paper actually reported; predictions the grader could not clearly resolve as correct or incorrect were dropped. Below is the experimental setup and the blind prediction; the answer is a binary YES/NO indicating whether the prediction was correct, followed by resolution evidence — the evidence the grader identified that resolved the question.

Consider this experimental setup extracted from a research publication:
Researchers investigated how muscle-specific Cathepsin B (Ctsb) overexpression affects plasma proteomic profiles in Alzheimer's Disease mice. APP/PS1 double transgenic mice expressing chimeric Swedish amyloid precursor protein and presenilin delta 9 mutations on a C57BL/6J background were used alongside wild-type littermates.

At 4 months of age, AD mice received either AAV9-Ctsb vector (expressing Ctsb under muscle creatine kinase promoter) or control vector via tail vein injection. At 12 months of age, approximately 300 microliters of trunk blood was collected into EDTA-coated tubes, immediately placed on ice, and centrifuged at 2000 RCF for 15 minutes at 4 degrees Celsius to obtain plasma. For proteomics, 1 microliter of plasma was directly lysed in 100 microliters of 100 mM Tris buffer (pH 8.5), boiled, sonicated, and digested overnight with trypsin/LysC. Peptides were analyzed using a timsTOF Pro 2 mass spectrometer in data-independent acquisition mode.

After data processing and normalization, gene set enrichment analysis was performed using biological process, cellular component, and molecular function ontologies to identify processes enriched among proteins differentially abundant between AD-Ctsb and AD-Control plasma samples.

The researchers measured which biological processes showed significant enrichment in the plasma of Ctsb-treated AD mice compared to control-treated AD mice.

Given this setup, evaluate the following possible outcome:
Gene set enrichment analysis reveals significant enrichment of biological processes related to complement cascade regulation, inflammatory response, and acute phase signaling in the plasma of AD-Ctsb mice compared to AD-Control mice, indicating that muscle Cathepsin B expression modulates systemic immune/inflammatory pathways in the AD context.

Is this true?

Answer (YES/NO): NO